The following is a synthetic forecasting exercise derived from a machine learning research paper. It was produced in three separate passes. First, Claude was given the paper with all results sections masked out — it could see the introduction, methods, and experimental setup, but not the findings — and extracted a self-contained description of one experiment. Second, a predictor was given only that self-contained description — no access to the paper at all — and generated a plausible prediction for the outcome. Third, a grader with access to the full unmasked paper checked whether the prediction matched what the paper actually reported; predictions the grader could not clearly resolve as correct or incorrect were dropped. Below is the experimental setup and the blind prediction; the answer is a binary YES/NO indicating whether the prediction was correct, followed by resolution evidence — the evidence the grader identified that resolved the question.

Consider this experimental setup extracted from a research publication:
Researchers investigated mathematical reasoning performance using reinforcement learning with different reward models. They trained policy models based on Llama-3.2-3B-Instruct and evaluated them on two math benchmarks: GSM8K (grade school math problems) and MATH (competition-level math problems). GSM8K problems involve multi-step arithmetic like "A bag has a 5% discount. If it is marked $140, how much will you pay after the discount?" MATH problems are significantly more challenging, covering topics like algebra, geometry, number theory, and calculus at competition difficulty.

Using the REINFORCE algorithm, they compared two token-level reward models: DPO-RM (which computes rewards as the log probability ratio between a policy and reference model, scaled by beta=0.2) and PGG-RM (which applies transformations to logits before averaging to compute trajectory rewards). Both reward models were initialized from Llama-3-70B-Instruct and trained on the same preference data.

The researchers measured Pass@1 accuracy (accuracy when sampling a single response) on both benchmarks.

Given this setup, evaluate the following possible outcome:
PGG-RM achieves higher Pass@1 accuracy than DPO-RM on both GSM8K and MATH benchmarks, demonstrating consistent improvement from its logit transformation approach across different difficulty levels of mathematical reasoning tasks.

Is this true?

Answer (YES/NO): NO